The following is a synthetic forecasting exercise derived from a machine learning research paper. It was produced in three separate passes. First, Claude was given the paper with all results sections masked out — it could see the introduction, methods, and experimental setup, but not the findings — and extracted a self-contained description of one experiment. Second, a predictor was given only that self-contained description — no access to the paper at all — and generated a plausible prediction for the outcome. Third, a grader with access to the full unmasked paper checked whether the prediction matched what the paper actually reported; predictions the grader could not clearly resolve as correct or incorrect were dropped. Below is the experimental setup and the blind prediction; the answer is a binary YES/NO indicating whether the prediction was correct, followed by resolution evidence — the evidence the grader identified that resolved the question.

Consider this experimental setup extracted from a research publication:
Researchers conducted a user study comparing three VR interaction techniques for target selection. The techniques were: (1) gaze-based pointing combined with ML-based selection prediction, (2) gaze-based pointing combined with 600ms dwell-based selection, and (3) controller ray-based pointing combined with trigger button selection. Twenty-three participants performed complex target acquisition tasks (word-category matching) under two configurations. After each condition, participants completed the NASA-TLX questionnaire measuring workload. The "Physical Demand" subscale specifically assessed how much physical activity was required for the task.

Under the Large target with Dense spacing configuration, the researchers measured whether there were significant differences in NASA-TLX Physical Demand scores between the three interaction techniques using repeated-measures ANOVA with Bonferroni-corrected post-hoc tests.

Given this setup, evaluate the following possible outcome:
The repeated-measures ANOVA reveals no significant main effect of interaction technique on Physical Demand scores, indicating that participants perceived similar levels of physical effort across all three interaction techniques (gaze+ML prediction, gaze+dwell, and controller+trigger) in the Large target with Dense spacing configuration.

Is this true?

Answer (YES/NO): NO